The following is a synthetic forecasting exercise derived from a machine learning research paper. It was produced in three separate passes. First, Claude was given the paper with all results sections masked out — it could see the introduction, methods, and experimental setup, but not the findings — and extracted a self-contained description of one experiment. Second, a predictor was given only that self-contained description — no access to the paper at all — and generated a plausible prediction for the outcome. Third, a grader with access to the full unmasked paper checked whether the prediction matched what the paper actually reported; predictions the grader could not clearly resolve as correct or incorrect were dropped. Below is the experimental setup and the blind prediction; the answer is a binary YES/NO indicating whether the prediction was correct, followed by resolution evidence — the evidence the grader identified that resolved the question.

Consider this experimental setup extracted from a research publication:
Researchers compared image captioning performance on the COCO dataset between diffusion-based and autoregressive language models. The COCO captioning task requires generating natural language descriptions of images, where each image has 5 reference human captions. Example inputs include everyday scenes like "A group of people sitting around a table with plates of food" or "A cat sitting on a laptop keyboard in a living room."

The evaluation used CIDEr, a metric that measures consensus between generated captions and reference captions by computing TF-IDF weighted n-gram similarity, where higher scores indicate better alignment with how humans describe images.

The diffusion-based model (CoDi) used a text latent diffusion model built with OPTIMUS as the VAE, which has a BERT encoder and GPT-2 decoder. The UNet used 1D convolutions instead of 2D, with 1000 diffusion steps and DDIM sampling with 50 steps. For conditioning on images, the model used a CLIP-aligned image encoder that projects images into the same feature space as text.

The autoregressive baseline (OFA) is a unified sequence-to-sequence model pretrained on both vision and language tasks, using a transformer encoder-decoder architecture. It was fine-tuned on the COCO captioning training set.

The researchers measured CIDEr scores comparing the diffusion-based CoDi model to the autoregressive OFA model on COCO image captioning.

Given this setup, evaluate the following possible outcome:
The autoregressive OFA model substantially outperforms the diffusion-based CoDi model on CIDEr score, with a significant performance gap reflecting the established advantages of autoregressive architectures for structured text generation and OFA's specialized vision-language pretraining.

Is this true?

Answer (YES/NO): NO